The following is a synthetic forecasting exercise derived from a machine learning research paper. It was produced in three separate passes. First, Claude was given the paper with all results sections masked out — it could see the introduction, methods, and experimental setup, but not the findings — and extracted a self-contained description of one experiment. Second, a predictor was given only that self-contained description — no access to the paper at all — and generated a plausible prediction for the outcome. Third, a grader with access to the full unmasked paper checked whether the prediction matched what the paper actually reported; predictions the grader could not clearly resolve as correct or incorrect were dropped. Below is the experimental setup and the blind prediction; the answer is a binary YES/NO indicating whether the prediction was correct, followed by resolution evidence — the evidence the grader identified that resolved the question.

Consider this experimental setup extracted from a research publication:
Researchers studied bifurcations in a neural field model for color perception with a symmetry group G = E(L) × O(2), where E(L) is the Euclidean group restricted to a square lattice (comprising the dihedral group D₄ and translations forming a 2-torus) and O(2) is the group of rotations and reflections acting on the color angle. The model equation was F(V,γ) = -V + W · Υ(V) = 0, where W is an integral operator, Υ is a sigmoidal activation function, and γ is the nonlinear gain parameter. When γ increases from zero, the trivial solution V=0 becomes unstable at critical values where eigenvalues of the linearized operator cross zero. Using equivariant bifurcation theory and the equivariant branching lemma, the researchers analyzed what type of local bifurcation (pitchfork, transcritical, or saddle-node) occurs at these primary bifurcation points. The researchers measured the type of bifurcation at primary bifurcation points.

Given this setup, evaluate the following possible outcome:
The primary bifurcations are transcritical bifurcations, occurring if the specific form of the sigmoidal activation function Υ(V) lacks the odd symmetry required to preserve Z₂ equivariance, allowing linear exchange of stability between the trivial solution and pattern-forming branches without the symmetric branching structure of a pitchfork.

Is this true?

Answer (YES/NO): NO